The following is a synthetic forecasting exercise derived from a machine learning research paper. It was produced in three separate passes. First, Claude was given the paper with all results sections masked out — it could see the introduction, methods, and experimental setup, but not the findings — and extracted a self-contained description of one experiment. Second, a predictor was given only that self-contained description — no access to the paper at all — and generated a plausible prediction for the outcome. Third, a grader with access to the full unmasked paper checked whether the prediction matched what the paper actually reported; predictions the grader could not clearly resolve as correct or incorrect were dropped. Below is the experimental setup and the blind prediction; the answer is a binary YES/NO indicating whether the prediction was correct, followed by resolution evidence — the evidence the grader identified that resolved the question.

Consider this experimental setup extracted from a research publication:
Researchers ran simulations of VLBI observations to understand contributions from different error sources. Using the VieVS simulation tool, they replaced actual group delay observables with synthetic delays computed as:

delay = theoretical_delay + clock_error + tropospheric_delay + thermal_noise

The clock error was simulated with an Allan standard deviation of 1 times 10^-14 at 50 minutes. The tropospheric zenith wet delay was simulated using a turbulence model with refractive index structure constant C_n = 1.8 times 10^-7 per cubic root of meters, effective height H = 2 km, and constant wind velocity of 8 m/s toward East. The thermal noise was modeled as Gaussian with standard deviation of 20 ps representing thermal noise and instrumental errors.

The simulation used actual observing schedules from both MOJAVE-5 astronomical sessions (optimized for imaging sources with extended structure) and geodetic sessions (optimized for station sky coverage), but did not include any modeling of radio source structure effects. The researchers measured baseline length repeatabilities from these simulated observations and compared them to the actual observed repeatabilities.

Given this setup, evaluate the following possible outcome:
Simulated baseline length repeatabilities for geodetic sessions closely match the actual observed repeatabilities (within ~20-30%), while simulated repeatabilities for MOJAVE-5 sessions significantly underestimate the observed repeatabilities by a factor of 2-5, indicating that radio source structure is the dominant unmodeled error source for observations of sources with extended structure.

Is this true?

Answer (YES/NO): NO